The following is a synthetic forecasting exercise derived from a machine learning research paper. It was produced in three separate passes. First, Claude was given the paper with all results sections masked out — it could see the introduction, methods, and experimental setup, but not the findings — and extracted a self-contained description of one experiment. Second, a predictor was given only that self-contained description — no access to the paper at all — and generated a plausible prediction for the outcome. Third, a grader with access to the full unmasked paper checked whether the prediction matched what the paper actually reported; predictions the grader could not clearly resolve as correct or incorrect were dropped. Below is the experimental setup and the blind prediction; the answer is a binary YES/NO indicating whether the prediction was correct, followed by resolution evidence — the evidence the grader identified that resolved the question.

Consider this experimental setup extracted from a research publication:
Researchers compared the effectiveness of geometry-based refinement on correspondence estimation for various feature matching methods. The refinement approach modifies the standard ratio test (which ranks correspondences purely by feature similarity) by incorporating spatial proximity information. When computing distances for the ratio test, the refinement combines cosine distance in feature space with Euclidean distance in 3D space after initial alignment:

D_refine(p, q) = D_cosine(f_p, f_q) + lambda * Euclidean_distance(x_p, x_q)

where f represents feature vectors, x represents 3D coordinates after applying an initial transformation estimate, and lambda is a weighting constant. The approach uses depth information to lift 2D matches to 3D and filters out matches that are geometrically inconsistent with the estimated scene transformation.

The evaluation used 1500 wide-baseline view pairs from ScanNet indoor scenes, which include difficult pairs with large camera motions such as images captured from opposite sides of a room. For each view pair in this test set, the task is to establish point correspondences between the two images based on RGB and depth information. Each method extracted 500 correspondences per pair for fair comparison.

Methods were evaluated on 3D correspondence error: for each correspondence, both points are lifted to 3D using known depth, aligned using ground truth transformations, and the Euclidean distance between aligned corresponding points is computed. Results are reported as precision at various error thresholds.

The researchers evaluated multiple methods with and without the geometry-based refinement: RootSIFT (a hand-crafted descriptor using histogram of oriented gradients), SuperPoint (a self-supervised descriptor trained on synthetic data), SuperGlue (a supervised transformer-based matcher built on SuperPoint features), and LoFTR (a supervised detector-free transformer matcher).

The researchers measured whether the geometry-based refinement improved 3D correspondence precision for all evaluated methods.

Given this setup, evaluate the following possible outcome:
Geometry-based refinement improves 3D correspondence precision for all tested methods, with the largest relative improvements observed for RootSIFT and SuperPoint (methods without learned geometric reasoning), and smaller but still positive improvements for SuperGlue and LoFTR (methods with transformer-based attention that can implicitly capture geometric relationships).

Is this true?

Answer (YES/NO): NO